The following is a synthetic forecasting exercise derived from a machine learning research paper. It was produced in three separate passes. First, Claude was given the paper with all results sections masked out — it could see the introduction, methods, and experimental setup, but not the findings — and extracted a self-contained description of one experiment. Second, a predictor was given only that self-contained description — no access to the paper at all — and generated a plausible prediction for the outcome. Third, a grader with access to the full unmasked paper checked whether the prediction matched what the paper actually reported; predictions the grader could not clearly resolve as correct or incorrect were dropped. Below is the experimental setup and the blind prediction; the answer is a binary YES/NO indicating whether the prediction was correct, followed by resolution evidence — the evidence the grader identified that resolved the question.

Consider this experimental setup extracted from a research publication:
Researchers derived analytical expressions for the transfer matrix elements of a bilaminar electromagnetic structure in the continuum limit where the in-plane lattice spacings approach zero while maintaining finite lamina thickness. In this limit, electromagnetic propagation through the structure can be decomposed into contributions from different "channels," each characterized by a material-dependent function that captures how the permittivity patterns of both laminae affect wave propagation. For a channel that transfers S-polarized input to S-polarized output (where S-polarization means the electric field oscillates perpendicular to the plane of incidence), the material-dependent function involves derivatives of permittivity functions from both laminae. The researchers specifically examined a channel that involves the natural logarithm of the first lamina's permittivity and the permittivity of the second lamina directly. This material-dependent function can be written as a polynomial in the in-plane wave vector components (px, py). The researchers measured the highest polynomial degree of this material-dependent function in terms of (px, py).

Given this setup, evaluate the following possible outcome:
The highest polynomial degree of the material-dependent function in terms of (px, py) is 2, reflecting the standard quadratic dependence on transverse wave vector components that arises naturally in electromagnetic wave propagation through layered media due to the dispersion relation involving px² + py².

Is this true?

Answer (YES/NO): YES